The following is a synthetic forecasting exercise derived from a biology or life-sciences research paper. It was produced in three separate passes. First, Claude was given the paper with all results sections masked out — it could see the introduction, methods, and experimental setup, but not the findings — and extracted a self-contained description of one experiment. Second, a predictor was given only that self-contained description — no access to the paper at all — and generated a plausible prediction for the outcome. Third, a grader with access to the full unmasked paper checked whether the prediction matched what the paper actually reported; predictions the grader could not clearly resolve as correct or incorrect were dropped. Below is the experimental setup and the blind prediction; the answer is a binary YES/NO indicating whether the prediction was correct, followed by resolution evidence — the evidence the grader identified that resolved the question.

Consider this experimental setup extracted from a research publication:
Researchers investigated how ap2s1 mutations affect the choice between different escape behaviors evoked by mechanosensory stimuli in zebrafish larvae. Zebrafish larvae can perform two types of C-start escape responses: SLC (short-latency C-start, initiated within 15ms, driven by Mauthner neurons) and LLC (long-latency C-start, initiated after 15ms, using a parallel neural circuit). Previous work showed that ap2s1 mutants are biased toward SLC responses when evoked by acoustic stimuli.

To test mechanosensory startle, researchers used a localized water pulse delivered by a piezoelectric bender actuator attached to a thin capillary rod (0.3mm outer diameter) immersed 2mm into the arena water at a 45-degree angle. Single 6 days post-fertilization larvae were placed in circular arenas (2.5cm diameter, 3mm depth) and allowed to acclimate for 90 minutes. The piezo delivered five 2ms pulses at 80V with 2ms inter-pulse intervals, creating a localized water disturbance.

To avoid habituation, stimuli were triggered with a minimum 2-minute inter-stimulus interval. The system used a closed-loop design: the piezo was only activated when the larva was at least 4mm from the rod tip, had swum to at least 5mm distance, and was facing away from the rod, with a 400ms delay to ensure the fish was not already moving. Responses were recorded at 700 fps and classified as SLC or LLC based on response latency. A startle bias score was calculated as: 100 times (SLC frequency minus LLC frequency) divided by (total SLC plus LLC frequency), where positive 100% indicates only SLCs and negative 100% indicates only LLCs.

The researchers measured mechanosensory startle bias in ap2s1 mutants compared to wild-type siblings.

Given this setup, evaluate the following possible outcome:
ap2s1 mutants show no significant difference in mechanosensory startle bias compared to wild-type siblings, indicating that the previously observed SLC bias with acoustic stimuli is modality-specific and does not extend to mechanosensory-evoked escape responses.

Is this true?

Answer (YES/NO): NO